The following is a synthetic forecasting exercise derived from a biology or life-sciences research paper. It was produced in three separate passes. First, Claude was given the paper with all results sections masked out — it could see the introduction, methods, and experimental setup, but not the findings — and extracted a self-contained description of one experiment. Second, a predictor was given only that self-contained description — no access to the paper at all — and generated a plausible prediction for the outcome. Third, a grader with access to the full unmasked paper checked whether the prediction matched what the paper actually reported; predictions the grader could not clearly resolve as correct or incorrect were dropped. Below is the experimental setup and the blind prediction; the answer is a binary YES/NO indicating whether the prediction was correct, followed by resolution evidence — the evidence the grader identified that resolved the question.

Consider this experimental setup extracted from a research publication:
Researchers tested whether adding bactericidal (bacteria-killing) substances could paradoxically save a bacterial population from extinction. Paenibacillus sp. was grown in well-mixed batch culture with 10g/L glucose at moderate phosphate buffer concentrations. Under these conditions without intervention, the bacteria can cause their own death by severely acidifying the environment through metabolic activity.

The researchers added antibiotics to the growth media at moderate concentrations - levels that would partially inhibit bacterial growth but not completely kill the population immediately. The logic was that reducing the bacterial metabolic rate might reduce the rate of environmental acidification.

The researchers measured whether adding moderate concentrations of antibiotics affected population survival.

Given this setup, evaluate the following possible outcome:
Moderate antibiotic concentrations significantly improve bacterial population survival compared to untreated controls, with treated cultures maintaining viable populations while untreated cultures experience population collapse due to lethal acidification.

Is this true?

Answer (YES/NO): YES